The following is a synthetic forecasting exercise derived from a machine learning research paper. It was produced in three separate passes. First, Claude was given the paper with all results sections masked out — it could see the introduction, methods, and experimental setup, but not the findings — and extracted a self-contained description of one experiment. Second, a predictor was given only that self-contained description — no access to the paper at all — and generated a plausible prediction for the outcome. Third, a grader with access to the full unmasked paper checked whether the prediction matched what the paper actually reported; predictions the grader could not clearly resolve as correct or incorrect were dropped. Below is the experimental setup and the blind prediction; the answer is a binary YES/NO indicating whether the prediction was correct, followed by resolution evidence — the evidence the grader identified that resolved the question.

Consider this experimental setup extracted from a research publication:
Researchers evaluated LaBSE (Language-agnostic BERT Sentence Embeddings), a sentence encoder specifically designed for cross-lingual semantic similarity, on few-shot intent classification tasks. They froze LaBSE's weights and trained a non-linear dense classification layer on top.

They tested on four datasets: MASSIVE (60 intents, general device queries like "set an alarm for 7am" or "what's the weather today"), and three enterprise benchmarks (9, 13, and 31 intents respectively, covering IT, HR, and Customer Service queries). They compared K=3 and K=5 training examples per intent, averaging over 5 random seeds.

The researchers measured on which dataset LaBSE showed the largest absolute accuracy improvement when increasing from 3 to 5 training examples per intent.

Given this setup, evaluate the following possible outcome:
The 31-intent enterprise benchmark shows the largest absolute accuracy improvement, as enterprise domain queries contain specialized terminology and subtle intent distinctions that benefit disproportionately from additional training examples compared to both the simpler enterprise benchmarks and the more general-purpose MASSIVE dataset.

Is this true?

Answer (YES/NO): NO